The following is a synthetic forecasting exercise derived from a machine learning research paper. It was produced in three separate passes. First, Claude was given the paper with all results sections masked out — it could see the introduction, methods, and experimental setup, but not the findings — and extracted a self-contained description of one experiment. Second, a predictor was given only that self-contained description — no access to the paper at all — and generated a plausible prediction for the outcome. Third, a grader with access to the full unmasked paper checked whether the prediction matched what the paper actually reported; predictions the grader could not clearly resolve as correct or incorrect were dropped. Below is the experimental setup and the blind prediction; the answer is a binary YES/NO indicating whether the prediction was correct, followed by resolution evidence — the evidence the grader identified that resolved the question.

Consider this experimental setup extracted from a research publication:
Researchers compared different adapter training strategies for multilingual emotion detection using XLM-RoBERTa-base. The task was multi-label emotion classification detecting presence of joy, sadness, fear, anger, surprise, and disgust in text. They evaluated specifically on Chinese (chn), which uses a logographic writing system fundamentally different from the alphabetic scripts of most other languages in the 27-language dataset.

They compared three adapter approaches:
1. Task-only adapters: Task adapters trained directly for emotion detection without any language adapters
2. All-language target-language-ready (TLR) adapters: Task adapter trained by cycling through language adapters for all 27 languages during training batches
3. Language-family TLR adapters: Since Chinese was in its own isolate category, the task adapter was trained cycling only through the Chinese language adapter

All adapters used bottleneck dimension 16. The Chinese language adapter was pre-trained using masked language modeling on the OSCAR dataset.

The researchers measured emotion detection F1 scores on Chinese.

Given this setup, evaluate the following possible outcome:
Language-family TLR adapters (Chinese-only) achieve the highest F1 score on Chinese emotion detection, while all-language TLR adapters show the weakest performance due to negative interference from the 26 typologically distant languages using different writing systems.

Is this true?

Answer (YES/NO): NO